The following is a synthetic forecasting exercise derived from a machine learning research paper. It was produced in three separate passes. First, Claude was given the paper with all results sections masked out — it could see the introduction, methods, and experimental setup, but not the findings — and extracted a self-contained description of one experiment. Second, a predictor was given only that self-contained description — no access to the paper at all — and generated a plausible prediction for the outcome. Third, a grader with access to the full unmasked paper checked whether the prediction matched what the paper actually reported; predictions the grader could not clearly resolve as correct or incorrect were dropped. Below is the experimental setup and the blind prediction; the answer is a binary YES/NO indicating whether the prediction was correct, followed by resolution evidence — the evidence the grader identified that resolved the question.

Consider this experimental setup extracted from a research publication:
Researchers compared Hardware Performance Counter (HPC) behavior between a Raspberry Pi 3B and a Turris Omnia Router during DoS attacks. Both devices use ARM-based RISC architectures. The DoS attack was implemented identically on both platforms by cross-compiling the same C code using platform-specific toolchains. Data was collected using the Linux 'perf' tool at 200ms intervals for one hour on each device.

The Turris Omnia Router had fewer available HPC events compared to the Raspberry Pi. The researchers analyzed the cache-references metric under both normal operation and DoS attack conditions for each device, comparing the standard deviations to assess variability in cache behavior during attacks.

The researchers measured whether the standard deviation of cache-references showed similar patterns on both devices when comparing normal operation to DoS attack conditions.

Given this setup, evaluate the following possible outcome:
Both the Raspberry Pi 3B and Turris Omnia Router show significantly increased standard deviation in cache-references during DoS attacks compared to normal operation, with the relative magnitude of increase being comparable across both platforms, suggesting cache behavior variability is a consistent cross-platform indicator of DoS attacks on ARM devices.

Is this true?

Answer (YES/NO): NO